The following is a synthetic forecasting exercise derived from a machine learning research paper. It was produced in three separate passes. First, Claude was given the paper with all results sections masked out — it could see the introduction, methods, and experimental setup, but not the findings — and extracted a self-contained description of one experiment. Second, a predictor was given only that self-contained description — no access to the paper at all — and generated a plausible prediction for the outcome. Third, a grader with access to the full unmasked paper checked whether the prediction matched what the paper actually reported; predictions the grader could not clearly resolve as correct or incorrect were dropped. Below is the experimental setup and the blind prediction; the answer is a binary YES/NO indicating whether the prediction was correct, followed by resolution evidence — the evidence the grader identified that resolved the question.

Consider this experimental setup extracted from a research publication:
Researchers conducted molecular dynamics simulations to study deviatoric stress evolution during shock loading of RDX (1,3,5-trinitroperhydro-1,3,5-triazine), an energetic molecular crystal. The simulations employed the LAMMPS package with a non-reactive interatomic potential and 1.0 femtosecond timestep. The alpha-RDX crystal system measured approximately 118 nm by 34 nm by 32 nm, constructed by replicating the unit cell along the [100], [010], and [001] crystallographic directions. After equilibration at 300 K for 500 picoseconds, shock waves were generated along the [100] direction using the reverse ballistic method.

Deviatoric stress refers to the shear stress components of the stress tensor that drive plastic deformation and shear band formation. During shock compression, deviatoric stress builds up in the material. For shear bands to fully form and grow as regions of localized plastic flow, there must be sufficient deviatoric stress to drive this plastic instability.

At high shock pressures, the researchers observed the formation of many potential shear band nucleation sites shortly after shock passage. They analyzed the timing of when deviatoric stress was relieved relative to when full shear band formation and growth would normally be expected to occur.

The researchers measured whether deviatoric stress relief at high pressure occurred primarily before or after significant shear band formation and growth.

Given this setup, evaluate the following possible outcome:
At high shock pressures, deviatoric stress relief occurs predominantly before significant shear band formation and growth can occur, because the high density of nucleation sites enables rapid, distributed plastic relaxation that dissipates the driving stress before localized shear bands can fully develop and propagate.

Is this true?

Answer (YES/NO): NO